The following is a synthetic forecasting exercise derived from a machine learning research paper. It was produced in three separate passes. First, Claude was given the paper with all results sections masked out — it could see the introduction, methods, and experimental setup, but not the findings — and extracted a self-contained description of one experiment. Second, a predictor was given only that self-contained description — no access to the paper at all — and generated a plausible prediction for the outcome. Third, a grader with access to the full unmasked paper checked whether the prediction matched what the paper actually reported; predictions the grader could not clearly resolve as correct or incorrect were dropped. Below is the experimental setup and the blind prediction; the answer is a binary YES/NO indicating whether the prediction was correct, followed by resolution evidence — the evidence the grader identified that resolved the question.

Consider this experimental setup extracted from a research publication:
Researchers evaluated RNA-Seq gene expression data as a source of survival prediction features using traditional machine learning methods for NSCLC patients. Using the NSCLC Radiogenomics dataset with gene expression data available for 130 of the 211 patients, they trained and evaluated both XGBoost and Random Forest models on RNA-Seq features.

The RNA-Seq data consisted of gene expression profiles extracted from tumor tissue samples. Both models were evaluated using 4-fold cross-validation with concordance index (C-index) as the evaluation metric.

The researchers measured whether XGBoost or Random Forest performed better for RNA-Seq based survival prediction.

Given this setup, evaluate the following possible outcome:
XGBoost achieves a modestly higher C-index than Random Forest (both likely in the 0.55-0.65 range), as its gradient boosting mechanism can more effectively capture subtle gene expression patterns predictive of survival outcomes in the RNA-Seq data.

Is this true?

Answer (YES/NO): NO